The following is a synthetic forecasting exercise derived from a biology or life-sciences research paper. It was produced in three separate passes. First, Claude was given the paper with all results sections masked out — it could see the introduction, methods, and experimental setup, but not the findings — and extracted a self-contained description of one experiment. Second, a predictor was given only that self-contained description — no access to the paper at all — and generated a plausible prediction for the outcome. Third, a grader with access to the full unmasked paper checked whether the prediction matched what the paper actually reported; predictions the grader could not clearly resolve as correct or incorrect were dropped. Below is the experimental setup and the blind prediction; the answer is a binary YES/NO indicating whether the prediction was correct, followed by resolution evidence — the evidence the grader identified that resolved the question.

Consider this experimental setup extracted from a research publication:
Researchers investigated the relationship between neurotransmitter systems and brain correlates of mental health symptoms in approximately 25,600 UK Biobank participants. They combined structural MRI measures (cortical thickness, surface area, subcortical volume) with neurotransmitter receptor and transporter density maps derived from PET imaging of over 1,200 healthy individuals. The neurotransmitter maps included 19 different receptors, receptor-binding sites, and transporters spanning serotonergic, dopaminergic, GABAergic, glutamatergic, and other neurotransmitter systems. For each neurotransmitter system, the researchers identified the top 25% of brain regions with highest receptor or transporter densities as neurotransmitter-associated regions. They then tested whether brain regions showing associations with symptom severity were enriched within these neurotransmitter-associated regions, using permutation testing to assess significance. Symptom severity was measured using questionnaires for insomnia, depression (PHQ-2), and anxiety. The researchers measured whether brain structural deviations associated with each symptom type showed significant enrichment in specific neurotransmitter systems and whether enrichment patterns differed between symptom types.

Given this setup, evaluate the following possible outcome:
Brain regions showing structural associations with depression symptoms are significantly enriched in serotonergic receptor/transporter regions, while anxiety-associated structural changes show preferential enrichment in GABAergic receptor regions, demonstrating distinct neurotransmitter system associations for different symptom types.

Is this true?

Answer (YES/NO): NO